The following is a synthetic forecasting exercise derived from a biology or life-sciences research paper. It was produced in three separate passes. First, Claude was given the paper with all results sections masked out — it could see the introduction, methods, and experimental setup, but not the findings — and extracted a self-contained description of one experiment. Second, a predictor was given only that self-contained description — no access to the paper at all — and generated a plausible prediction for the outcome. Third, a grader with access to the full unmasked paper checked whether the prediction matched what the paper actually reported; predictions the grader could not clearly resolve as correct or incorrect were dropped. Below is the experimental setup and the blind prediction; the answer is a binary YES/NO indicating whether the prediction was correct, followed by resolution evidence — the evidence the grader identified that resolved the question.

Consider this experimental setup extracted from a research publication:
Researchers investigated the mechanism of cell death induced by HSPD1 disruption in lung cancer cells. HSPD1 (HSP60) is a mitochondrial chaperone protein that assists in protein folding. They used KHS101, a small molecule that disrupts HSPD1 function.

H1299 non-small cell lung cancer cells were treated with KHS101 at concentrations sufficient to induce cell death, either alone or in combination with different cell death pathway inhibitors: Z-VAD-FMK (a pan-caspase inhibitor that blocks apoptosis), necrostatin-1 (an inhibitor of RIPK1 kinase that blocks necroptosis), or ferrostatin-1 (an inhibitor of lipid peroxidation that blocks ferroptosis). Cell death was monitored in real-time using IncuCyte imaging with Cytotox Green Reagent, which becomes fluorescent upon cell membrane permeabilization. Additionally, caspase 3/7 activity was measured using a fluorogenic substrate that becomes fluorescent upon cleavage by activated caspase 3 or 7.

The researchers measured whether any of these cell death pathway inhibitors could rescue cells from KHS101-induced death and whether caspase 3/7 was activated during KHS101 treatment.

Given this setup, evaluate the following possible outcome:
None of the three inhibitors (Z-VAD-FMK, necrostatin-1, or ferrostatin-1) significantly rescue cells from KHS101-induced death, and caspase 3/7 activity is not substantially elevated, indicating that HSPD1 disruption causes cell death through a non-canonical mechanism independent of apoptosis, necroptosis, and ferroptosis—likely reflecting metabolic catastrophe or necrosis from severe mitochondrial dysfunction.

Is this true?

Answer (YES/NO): NO